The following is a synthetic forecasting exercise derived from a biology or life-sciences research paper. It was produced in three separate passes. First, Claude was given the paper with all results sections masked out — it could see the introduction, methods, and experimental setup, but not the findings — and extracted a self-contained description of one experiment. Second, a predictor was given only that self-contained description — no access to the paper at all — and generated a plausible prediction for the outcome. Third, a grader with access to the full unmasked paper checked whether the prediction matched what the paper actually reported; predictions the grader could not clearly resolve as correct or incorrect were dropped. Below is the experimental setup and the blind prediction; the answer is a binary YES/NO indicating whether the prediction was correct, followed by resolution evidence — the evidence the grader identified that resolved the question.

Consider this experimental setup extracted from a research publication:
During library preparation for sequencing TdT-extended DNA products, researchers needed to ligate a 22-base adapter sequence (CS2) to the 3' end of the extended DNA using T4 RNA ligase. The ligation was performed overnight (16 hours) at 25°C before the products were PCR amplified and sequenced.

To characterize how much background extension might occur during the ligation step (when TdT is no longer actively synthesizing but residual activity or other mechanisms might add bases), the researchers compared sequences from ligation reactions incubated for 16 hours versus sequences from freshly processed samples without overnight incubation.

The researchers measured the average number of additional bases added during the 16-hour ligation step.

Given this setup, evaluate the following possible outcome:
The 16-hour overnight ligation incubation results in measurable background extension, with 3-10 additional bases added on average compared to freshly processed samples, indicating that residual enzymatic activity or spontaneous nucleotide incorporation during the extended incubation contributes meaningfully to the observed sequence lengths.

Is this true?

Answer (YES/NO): YES